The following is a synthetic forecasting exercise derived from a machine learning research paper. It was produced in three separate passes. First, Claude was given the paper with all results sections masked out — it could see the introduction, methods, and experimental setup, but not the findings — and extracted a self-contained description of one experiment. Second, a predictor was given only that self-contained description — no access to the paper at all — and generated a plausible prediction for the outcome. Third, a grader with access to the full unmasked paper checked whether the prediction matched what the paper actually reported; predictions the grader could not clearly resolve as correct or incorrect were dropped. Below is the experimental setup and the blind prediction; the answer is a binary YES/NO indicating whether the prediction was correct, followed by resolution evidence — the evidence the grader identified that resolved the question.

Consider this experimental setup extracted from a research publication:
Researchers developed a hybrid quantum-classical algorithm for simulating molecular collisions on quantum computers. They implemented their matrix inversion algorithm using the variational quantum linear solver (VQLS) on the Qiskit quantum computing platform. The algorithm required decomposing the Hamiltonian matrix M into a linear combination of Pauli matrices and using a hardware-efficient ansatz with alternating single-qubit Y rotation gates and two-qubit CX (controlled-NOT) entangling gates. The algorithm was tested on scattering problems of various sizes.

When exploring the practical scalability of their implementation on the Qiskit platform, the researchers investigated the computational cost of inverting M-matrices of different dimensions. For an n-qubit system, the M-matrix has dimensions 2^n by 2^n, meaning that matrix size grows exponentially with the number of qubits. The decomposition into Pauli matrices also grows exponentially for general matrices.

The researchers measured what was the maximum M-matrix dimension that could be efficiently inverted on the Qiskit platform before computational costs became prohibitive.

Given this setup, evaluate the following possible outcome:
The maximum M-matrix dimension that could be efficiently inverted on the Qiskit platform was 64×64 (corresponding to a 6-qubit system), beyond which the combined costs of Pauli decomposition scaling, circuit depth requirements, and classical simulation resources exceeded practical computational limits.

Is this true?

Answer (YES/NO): NO